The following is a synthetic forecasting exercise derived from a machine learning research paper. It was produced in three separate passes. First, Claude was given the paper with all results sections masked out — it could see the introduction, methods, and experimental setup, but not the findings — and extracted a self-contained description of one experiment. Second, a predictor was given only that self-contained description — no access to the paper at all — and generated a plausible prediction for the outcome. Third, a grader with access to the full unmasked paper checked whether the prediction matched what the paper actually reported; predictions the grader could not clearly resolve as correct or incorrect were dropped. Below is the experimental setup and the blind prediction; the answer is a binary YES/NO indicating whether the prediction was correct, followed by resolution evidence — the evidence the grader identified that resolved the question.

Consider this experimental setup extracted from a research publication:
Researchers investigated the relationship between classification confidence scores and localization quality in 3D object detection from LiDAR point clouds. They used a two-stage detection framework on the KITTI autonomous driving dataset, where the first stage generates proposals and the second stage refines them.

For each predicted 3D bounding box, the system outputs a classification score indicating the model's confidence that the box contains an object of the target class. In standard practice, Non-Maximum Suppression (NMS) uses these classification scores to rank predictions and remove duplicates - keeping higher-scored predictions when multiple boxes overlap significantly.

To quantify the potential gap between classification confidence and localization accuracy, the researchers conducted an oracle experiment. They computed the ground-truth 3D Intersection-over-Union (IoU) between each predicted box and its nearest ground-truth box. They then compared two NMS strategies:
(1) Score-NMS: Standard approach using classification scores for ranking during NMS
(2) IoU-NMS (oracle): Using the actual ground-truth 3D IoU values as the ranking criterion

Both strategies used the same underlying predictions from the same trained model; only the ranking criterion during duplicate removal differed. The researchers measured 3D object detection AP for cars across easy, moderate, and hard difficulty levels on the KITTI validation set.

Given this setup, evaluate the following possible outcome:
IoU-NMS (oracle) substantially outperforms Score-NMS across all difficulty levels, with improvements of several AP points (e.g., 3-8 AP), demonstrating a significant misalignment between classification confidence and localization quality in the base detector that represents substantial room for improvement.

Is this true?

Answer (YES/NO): NO